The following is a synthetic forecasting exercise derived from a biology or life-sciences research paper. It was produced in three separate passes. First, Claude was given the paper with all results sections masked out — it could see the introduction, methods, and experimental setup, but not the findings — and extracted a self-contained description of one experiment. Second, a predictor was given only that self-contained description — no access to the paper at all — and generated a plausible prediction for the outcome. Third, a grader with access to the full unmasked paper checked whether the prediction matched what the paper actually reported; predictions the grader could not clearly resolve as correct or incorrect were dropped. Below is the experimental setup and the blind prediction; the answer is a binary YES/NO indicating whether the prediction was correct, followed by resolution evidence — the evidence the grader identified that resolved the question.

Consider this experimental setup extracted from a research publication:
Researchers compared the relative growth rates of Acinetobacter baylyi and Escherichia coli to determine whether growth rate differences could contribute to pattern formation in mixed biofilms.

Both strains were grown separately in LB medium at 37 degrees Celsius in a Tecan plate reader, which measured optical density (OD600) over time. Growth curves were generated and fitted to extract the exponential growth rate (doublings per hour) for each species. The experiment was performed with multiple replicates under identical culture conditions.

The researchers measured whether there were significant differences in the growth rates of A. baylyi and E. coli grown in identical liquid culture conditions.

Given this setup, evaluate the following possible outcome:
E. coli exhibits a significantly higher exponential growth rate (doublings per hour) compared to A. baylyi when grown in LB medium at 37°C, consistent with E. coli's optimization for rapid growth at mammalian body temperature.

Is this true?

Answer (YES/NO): YES